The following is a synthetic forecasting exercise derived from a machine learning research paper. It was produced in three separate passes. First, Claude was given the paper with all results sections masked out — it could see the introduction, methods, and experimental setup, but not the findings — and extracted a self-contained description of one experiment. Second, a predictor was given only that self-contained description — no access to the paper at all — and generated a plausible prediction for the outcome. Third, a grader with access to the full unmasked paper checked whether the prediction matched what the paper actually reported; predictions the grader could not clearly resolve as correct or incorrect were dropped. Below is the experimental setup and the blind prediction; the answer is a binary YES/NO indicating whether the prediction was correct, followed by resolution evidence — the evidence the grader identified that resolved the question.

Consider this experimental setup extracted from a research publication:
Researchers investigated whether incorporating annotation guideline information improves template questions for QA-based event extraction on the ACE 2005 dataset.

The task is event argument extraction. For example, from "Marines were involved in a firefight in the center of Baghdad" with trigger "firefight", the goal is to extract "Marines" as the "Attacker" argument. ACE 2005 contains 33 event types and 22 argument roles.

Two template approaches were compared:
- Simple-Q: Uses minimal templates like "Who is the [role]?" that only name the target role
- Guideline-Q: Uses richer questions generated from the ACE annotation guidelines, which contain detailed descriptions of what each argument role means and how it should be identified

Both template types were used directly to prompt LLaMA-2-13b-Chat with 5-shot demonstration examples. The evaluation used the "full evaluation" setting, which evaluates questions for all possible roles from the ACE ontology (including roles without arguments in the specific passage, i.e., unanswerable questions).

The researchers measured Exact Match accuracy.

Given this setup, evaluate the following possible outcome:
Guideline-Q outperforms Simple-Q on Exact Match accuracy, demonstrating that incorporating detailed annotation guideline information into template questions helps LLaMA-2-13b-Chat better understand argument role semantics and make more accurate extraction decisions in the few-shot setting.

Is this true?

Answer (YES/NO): YES